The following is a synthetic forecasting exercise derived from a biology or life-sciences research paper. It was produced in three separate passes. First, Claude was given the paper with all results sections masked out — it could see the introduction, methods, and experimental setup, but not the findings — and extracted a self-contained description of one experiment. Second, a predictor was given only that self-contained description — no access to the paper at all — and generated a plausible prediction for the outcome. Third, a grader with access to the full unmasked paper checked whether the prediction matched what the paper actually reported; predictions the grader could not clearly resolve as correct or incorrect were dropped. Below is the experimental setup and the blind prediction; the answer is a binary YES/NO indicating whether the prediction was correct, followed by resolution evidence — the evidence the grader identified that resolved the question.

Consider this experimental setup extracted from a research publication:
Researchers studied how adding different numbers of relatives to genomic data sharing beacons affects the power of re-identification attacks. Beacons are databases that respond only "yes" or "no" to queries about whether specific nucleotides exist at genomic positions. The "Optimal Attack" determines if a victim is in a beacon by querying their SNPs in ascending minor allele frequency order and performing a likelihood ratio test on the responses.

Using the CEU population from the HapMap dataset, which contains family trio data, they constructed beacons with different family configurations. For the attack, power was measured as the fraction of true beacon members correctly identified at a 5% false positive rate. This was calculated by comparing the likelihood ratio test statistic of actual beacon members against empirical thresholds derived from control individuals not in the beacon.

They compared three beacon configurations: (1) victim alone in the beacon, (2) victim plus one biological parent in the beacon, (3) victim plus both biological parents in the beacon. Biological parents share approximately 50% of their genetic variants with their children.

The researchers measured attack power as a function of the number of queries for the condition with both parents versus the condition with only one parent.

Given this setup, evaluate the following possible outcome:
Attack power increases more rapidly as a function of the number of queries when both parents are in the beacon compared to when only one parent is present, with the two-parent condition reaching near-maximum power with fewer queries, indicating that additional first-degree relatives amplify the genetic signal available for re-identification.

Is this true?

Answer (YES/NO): NO